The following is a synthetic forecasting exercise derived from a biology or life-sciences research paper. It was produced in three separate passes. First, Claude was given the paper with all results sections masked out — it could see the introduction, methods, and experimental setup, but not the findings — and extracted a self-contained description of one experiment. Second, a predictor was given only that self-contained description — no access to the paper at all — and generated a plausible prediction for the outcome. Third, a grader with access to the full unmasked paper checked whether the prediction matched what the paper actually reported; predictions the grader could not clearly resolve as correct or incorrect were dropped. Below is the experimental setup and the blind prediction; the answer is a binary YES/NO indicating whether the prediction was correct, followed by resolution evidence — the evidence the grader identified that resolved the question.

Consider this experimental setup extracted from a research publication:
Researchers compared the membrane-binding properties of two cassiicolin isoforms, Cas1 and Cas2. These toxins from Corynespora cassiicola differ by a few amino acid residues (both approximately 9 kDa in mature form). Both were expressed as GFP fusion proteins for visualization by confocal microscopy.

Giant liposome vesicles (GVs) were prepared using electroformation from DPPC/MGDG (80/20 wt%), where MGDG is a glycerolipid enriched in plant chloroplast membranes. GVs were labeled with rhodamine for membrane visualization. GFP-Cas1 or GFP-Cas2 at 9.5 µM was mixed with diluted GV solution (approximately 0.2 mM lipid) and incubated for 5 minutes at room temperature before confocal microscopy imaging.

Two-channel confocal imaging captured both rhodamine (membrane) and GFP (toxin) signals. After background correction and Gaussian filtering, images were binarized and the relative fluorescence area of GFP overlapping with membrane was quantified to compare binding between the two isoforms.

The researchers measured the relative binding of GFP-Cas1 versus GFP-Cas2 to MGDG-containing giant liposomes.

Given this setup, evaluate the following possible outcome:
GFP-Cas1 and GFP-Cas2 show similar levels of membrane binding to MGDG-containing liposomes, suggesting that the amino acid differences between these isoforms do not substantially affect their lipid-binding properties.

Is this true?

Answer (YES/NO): YES